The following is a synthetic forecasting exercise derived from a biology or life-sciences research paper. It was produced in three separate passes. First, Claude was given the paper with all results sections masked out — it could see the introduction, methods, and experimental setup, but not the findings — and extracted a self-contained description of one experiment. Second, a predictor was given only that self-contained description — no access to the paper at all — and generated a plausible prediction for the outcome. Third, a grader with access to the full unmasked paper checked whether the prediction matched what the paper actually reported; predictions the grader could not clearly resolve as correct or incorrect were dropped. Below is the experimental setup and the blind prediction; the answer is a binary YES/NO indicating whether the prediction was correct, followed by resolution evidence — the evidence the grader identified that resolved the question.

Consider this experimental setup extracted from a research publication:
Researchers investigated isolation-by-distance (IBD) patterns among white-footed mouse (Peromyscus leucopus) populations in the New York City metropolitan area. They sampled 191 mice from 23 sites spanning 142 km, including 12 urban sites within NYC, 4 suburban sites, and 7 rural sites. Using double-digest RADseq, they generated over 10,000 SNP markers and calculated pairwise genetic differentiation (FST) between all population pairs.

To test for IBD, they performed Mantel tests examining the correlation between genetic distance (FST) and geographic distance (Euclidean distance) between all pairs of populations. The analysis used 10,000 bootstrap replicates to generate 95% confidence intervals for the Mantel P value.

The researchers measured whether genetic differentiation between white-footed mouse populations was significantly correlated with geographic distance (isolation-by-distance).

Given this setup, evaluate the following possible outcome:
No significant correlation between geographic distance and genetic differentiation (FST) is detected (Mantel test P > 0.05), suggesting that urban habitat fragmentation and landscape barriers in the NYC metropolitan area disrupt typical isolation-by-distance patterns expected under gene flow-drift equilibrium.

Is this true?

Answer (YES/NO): YES